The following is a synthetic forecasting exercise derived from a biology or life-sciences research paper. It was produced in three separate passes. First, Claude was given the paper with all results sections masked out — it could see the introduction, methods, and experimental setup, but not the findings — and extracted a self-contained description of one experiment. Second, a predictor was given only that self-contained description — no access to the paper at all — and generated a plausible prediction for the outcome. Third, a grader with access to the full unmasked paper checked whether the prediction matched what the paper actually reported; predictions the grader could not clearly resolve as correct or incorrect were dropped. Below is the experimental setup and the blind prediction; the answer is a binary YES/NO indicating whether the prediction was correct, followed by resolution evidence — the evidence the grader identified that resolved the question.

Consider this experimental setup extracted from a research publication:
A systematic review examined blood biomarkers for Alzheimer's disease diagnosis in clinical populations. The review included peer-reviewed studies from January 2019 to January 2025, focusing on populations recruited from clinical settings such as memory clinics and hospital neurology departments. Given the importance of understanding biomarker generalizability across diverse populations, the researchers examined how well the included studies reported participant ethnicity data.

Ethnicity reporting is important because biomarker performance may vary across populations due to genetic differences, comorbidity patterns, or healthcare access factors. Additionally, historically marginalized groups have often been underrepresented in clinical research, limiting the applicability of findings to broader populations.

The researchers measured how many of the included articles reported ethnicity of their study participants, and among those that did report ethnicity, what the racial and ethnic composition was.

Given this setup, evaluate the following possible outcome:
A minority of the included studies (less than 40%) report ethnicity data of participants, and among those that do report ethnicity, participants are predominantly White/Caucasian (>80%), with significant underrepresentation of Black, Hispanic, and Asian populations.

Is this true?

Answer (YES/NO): NO